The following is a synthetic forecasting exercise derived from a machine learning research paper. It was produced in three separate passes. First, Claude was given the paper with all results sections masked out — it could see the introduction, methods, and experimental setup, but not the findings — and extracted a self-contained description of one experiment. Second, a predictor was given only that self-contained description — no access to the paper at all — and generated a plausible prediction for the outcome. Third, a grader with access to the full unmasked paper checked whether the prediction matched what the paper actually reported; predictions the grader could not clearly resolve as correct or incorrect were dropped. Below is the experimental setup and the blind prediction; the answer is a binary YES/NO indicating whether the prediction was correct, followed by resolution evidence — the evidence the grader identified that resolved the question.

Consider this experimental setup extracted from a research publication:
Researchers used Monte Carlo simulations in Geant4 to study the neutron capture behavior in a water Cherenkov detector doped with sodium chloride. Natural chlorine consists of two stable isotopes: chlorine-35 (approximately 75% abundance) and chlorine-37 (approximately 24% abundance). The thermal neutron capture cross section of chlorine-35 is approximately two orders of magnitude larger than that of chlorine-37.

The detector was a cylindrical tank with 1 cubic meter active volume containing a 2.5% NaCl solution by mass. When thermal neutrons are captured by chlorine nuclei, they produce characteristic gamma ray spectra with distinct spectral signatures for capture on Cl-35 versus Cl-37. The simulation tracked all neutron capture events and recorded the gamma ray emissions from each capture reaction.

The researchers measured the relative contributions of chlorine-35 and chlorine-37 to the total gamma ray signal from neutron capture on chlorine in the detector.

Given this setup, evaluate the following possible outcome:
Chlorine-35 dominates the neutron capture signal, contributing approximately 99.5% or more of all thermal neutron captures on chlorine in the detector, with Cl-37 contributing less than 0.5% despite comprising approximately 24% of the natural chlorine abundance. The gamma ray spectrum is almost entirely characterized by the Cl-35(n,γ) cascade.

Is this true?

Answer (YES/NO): YES